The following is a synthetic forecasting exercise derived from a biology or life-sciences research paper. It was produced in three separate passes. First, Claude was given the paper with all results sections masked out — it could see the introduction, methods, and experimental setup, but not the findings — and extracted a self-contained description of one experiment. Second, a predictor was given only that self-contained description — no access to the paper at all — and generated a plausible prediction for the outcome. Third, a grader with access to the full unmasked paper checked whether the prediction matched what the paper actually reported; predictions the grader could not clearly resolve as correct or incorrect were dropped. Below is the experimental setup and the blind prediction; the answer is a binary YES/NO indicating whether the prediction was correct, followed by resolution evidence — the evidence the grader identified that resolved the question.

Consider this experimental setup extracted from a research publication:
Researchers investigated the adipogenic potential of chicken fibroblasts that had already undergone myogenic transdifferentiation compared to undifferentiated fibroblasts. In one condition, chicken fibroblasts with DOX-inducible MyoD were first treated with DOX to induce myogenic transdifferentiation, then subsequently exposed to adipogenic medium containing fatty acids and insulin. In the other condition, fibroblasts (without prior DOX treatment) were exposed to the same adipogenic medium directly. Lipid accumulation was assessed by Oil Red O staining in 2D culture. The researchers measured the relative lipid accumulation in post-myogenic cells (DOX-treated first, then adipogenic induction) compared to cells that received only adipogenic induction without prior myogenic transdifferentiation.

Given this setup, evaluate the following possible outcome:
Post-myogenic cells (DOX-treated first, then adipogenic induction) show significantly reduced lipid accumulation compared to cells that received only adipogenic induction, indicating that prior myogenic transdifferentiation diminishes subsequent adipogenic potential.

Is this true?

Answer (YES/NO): NO